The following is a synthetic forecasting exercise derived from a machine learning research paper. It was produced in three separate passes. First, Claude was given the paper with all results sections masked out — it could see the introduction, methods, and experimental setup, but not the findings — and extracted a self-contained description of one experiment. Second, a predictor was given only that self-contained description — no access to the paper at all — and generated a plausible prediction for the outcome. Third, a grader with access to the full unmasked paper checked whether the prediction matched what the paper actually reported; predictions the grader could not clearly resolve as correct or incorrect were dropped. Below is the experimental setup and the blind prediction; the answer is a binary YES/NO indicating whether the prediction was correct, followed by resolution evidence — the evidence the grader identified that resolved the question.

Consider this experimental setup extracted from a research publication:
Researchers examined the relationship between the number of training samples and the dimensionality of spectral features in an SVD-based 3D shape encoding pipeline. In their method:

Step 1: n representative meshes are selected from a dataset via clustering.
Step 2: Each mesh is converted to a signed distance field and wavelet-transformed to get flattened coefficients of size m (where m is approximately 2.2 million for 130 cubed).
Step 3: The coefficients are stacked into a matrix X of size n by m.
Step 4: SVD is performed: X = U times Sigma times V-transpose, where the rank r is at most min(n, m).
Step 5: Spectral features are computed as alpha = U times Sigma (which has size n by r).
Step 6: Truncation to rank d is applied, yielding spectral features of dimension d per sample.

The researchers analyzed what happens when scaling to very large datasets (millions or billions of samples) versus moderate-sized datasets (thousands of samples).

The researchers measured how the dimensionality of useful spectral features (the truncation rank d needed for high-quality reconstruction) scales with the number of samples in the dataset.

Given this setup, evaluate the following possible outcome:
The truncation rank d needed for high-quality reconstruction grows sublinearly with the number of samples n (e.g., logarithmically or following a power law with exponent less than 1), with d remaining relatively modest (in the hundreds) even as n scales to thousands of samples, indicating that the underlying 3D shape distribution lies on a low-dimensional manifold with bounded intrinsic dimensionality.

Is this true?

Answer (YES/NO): NO